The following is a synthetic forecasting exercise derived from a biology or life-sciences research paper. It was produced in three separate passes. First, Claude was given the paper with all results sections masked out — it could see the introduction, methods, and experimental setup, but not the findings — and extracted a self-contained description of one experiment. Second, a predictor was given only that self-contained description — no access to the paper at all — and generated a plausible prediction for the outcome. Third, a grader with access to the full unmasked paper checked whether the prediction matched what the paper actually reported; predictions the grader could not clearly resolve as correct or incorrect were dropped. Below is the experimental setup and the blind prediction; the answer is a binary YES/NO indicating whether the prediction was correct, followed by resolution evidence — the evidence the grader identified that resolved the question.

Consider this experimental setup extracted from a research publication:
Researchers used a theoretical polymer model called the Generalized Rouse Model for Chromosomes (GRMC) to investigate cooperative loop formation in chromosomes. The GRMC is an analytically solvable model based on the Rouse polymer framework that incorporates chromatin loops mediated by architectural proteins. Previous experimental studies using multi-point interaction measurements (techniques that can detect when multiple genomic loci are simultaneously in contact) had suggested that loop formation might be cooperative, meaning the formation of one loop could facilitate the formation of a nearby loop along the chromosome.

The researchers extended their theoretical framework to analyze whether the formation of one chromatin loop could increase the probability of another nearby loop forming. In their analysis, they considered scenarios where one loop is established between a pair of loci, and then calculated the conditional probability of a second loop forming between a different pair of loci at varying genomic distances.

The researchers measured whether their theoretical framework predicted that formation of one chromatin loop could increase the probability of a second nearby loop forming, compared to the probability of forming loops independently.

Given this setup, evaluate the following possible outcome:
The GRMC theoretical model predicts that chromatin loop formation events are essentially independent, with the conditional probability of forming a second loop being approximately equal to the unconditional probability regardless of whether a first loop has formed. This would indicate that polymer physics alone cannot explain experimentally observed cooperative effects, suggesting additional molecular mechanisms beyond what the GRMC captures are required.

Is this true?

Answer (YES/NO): NO